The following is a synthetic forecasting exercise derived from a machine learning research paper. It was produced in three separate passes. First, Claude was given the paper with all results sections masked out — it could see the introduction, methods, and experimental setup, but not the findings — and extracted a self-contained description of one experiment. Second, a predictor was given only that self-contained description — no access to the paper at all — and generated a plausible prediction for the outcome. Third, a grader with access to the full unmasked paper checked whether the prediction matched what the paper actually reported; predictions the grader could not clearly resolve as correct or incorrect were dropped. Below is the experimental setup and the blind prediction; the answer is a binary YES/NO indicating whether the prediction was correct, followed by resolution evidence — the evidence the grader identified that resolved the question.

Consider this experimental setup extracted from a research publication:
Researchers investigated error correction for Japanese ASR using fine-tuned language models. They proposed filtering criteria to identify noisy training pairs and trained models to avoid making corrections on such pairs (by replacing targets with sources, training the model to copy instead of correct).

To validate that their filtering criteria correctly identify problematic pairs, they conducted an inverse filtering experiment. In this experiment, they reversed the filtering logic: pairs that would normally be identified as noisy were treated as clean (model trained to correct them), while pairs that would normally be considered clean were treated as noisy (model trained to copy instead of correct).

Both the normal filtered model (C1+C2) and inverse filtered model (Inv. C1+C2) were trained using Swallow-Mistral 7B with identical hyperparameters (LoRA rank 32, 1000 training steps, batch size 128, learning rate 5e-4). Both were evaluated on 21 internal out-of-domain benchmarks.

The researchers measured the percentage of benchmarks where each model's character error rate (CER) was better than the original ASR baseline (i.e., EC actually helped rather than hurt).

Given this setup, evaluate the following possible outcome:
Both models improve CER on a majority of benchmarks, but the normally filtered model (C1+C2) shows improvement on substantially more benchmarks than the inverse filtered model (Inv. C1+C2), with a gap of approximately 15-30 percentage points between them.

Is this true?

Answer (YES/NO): NO